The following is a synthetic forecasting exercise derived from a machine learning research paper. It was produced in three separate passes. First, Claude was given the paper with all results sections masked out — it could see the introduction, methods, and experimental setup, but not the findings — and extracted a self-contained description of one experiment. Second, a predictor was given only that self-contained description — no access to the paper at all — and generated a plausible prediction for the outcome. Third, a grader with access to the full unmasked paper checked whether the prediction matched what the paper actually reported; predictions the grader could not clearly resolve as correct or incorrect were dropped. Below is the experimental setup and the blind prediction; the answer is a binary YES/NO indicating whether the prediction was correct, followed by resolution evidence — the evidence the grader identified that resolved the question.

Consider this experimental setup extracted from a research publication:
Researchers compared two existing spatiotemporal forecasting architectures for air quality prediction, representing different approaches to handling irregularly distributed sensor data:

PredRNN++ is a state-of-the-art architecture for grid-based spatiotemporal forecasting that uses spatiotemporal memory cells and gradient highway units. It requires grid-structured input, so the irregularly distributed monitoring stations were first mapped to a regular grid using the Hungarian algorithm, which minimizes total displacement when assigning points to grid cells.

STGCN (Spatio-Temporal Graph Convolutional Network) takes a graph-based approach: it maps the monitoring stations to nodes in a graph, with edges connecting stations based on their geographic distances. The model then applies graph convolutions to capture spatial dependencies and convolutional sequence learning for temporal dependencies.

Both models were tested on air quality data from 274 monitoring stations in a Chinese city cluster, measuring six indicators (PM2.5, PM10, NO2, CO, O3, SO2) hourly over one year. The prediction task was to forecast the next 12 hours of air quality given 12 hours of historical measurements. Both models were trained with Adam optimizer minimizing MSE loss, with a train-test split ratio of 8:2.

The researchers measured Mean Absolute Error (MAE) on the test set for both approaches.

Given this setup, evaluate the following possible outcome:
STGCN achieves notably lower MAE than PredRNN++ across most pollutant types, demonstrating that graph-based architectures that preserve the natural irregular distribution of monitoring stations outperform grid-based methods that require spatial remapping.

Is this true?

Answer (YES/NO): NO